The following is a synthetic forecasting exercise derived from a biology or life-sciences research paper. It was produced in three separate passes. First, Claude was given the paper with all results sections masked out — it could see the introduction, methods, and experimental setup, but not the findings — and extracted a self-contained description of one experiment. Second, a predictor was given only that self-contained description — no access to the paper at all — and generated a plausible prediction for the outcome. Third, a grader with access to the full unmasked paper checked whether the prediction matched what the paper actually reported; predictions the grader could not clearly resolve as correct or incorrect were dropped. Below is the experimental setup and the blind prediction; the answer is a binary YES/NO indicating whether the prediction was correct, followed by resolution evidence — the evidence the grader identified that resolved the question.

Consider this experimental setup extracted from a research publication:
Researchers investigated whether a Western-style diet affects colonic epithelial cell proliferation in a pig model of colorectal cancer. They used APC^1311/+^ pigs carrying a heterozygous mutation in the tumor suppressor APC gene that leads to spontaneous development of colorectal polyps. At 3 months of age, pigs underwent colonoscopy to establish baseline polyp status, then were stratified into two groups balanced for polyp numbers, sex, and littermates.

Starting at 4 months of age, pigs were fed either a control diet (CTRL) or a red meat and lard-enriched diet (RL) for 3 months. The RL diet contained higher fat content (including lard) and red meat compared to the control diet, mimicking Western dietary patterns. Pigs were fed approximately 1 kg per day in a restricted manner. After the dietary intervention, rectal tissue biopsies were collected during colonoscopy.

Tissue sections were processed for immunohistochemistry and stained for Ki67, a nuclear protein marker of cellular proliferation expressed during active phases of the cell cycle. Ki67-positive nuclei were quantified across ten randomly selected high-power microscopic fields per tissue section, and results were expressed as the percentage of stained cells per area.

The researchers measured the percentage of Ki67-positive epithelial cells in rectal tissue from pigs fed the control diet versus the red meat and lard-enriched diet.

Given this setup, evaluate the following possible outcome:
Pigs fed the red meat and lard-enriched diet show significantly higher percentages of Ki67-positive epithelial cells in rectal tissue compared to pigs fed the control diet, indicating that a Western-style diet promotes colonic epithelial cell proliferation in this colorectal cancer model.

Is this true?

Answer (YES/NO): YES